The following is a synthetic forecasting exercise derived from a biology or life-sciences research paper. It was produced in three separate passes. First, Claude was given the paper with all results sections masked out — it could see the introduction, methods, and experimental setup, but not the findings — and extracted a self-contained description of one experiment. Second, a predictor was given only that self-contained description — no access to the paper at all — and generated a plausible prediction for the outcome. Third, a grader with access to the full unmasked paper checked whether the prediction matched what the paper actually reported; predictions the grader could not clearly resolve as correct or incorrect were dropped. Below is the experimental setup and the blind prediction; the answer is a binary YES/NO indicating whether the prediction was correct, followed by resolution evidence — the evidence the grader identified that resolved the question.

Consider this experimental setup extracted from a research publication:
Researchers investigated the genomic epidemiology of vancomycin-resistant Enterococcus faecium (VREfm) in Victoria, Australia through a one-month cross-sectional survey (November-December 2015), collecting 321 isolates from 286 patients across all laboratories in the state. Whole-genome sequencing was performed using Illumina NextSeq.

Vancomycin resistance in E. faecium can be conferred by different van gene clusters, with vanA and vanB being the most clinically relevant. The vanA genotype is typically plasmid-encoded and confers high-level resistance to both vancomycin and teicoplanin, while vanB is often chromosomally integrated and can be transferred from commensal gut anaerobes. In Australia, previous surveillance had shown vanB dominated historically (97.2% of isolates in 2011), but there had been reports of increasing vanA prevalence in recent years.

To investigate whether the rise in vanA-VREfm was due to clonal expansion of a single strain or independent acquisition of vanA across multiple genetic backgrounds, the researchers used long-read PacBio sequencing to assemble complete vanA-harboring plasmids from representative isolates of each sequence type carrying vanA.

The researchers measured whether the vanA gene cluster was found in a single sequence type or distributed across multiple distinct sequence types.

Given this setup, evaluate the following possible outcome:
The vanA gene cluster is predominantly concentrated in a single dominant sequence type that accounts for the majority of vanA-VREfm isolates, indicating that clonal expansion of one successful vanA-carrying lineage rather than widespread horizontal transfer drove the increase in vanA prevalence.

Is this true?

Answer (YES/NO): NO